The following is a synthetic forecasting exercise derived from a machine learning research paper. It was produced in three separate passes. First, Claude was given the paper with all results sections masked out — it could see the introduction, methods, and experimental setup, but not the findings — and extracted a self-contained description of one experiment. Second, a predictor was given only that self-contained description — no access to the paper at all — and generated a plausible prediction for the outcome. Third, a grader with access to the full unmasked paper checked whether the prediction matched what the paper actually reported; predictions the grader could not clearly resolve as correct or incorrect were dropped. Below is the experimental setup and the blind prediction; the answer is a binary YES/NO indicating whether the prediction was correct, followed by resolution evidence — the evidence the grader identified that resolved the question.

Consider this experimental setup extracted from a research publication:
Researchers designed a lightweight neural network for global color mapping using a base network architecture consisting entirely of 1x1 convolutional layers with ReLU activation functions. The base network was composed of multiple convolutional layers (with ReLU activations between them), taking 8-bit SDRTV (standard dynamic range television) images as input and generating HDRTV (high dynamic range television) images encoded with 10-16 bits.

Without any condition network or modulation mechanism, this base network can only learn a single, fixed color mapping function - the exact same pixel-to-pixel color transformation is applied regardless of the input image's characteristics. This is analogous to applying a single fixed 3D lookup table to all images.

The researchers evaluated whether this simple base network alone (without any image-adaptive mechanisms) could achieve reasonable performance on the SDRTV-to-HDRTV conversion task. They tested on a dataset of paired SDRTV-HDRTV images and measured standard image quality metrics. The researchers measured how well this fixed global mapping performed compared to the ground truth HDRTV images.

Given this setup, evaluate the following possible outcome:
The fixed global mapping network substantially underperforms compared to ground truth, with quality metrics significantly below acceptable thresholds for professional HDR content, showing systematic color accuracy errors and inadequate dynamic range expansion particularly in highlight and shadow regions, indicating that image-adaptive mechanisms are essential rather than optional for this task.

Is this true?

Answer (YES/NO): NO